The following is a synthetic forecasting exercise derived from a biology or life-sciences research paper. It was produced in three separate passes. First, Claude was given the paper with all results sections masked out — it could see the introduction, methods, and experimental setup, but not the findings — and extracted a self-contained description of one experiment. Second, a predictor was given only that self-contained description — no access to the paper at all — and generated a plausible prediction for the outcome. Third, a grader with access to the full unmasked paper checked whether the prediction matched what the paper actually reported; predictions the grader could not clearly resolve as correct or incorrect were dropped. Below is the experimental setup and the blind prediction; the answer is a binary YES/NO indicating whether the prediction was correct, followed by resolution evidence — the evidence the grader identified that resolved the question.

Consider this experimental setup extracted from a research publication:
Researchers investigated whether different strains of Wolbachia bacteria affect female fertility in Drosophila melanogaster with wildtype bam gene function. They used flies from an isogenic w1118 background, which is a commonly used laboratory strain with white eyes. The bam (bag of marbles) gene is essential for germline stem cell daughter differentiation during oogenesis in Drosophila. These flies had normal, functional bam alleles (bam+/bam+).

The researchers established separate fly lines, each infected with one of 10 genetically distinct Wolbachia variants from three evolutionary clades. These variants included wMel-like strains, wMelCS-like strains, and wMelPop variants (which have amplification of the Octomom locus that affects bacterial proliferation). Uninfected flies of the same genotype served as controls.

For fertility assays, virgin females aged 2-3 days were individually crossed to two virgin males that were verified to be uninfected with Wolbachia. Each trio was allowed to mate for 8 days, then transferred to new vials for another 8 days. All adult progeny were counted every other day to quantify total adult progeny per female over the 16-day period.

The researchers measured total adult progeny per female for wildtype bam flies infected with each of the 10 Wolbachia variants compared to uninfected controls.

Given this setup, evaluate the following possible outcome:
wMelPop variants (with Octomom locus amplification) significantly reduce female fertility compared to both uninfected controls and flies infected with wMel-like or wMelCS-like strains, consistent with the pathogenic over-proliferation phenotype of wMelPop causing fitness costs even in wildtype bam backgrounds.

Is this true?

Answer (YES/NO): NO